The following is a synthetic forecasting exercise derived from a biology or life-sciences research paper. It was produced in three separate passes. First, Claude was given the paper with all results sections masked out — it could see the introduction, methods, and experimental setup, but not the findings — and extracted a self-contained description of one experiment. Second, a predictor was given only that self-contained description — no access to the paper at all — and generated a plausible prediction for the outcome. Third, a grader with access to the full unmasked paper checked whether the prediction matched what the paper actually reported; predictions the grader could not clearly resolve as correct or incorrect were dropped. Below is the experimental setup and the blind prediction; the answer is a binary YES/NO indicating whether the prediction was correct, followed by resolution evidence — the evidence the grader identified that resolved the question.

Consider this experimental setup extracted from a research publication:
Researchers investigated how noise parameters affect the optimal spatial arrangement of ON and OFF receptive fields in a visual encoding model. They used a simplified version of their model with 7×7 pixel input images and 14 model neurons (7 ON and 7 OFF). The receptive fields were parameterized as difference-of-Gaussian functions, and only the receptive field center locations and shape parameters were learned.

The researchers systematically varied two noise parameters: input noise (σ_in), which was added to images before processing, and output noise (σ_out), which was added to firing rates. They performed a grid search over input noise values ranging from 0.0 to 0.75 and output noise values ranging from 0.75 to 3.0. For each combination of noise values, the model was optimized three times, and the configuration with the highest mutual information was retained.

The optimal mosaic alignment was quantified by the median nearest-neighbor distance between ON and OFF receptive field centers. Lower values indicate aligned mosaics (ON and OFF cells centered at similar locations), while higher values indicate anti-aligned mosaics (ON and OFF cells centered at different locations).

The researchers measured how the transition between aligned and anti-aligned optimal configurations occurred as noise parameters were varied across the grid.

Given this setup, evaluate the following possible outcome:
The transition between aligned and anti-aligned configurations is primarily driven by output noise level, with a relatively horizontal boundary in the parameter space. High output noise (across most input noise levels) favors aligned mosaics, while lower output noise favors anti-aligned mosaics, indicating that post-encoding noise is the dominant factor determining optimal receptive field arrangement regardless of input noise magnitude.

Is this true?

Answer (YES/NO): NO